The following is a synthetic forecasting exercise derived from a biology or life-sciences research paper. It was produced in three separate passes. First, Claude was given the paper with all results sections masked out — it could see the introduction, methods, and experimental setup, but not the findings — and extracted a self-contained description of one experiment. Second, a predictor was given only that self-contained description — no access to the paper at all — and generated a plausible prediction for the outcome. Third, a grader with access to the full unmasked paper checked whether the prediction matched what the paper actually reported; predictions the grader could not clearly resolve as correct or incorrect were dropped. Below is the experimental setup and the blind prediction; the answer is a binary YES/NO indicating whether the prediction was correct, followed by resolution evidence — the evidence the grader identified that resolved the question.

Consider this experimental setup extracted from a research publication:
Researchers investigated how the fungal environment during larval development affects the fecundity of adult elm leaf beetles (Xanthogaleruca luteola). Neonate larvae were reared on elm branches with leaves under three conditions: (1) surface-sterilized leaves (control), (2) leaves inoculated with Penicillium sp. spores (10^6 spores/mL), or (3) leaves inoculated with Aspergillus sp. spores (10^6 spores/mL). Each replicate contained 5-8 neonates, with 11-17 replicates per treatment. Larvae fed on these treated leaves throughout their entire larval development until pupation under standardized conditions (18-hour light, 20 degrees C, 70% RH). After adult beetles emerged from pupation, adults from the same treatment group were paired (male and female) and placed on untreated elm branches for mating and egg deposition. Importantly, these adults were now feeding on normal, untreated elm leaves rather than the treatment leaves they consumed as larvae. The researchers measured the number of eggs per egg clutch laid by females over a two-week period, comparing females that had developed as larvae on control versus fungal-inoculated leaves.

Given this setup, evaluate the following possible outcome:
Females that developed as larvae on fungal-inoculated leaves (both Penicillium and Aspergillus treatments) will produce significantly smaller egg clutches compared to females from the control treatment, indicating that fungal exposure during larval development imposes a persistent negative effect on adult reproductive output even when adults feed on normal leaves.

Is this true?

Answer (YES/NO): NO